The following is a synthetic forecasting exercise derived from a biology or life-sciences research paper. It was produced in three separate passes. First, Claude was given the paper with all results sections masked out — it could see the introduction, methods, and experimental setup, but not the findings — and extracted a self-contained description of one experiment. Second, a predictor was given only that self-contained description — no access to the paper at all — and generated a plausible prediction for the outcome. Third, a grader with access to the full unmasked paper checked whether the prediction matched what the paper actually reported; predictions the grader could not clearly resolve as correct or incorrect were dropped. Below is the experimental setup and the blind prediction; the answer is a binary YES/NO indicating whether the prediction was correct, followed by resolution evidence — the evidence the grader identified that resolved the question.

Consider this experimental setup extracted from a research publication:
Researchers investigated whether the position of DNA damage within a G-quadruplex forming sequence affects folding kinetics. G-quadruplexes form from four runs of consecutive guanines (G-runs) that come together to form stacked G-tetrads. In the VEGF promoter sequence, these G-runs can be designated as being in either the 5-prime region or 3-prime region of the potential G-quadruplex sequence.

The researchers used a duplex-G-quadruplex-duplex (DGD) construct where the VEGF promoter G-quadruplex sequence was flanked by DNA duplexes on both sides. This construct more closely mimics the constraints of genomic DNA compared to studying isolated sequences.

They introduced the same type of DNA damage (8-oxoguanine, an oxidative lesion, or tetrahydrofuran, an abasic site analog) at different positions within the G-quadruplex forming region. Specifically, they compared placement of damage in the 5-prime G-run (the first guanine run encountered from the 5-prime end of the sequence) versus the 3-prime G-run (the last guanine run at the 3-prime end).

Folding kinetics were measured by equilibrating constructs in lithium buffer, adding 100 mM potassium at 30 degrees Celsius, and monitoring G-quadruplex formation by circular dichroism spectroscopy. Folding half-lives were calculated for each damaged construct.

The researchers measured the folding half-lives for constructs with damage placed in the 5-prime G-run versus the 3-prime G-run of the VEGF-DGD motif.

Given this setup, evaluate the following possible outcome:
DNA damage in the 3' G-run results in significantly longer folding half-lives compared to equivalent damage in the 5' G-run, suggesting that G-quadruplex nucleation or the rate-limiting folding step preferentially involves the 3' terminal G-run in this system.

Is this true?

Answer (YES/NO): YES